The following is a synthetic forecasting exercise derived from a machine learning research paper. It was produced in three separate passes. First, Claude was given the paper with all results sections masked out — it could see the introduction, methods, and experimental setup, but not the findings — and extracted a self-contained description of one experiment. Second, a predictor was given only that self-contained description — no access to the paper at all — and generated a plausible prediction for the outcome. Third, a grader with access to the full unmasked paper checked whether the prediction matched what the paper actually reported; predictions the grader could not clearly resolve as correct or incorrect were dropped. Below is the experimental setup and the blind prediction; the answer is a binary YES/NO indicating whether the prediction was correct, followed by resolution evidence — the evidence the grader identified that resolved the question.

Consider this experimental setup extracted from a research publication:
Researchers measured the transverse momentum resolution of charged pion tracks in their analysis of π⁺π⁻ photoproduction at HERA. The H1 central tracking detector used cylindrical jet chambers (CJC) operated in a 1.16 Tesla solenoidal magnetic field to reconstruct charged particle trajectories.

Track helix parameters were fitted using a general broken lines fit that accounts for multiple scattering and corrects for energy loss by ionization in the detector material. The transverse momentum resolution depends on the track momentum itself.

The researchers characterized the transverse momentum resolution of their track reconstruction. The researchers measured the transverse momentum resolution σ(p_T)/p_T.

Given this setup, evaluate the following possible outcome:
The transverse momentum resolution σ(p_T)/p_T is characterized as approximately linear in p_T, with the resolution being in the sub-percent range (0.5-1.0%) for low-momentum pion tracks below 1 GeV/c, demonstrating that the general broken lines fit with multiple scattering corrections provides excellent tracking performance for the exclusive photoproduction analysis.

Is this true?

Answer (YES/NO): NO